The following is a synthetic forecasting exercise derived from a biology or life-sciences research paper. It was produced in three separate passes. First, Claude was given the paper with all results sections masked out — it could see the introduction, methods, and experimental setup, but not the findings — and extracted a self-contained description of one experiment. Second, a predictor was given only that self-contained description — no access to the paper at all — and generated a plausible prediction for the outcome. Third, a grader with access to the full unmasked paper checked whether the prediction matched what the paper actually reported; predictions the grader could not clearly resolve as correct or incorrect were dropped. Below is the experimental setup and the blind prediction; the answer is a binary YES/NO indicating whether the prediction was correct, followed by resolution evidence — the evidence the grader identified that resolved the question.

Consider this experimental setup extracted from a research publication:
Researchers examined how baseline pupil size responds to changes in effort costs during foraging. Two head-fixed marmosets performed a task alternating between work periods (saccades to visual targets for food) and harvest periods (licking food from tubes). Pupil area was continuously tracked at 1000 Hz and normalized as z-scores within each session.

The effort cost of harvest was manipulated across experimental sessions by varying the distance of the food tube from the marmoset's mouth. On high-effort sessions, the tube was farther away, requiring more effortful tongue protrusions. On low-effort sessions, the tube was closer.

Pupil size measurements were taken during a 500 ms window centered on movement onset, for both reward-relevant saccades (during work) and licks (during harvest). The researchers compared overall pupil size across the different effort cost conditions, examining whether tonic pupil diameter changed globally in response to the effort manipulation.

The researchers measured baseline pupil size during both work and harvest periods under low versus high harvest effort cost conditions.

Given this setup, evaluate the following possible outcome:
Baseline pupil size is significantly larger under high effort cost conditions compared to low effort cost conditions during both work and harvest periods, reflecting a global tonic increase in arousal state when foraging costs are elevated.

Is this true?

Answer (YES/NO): NO